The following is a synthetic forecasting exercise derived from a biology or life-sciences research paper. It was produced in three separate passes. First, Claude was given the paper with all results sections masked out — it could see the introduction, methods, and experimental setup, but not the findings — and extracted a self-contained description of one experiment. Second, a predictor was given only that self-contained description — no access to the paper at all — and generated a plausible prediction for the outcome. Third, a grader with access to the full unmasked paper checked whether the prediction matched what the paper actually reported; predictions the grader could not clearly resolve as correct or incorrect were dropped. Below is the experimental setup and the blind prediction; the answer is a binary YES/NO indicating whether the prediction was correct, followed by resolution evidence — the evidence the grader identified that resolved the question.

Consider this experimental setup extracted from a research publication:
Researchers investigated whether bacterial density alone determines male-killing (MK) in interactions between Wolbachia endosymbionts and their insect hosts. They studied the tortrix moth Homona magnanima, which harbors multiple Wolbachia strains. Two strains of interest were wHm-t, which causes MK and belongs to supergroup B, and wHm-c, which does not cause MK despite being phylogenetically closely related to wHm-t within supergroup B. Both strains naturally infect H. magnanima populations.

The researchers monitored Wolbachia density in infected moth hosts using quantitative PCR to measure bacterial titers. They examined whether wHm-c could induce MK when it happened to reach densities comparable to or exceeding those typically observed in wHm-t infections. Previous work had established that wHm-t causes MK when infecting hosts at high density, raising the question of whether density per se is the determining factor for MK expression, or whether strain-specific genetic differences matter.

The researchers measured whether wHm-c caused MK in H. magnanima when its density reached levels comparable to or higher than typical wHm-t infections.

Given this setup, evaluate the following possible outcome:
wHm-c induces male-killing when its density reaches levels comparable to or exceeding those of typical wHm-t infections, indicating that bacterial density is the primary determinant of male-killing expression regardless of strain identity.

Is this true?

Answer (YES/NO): NO